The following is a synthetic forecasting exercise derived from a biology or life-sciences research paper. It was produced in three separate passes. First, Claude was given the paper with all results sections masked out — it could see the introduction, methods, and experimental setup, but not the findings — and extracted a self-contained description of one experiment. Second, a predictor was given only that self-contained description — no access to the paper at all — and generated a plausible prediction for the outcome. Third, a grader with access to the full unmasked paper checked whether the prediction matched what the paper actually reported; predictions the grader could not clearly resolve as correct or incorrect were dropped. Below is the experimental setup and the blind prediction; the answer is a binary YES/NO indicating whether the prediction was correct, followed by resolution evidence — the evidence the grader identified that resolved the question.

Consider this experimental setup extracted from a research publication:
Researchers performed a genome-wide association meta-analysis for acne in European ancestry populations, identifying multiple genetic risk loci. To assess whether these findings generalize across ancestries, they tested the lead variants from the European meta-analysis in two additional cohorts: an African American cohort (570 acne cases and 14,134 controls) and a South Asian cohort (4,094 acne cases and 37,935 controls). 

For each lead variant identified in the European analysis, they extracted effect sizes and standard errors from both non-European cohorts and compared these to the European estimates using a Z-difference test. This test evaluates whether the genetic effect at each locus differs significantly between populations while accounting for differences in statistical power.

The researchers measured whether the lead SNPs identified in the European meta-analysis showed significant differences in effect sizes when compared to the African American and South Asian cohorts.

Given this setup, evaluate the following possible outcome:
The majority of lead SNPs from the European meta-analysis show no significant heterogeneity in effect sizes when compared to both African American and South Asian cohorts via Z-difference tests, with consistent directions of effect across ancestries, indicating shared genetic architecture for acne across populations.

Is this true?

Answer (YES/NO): YES